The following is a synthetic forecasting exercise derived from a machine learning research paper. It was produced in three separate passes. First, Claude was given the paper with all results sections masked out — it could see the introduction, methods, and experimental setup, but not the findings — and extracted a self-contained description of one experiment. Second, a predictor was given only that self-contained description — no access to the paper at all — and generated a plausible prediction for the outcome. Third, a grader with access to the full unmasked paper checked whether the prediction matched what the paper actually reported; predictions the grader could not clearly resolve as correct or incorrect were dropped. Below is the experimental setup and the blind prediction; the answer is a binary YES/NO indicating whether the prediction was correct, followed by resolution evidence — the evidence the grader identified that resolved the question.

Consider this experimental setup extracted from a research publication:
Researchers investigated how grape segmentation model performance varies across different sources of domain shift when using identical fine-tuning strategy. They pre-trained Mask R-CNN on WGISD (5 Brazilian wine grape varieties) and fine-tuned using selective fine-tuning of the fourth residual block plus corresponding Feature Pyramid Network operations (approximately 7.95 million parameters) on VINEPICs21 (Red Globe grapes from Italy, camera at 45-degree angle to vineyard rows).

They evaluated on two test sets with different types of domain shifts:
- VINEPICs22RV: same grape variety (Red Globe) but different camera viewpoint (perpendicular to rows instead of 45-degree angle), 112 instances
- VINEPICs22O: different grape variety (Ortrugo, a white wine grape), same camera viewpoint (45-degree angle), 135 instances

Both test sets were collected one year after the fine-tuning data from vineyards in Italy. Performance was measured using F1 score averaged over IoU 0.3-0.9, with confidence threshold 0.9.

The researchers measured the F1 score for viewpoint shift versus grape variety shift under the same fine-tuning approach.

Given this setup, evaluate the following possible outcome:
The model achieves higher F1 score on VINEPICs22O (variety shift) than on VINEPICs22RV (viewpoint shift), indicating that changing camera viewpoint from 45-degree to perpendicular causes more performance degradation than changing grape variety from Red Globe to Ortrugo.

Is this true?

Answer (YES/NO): NO